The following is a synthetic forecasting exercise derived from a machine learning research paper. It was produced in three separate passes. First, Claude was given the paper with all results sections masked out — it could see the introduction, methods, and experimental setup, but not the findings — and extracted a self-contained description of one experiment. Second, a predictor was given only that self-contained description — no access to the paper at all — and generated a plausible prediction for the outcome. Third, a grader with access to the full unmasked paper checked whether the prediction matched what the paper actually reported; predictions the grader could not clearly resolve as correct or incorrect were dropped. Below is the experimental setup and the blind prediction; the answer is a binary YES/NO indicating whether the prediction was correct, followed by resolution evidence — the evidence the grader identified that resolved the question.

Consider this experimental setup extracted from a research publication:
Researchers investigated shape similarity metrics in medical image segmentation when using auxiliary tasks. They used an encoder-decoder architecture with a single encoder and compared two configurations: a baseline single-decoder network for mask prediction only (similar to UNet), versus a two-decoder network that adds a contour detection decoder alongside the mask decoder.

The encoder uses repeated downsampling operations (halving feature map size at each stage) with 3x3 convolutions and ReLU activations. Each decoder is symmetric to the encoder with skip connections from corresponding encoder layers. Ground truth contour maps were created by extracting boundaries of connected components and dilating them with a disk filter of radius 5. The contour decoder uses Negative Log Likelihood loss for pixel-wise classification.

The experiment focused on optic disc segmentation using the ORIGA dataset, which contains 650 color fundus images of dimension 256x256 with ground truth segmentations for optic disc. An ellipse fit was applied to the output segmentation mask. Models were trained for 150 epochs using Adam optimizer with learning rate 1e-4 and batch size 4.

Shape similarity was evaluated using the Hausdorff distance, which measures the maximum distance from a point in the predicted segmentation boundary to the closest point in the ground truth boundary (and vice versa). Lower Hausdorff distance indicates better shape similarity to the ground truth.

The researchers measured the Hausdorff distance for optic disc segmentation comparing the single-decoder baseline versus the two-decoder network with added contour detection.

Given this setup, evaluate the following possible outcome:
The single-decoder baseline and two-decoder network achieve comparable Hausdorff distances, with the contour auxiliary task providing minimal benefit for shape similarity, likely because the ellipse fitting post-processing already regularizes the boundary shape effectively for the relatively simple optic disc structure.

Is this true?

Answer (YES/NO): YES